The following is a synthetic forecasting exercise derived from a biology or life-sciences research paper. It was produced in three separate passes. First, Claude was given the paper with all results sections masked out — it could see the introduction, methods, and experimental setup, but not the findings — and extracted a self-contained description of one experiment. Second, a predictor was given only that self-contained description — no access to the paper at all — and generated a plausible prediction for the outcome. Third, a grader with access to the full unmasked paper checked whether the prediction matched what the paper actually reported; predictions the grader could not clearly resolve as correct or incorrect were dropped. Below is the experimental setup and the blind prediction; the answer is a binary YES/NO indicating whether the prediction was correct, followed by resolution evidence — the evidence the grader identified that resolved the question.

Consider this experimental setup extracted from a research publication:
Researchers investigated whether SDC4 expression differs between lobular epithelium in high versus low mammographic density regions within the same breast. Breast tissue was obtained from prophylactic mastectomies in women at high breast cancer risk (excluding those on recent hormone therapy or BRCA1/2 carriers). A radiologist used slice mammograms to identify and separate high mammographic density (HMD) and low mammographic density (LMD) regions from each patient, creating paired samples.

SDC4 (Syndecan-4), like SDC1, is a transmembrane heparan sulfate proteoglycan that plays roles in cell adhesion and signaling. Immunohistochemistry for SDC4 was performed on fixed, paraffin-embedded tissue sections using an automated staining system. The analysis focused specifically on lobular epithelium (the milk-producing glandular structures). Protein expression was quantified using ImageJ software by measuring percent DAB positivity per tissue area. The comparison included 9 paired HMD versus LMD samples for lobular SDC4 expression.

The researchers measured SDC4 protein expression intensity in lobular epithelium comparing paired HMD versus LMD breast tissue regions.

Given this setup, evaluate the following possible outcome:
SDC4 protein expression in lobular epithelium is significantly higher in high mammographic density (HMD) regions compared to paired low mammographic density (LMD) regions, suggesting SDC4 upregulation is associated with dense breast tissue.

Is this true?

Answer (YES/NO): NO